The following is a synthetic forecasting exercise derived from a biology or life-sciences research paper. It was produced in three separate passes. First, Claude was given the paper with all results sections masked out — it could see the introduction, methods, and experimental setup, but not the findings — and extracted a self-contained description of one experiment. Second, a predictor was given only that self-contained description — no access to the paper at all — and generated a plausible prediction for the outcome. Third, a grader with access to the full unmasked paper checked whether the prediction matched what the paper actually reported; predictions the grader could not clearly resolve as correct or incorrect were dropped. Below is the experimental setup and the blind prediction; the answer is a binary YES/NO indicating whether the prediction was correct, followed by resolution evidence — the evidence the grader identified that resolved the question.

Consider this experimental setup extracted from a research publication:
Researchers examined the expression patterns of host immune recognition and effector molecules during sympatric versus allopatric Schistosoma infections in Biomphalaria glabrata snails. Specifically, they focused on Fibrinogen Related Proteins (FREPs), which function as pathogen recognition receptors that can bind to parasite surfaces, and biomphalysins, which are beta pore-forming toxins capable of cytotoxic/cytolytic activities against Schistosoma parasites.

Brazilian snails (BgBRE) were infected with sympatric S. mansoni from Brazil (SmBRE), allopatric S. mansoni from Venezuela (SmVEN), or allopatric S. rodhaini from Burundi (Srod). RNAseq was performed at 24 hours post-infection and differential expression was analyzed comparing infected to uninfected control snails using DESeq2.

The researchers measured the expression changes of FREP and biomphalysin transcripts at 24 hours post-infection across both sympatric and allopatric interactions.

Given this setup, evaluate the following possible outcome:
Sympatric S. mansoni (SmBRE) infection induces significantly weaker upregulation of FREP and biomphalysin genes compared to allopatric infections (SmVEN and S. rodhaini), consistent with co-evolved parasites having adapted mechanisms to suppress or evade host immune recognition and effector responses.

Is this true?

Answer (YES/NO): NO